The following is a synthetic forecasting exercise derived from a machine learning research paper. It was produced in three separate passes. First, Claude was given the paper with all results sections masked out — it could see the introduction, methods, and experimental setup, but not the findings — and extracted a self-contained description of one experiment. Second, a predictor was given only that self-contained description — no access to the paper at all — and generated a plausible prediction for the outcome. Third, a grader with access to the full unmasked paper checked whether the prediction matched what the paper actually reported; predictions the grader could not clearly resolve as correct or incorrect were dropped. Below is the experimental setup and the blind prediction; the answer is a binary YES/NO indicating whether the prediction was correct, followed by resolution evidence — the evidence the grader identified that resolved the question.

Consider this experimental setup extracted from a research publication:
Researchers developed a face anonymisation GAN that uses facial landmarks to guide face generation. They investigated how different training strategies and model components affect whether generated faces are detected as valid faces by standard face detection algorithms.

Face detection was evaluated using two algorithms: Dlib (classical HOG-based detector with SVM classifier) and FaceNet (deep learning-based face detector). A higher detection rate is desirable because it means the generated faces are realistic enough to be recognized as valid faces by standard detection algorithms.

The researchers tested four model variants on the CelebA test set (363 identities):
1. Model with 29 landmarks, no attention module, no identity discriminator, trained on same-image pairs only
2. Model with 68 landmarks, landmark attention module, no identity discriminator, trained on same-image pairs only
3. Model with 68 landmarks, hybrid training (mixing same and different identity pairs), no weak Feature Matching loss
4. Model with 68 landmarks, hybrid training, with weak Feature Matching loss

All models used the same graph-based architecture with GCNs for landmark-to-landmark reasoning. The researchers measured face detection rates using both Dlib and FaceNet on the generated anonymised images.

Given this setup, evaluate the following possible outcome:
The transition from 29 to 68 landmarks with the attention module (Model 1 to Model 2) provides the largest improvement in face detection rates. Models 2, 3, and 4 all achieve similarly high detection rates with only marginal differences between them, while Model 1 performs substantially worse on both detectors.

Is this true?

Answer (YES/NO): NO